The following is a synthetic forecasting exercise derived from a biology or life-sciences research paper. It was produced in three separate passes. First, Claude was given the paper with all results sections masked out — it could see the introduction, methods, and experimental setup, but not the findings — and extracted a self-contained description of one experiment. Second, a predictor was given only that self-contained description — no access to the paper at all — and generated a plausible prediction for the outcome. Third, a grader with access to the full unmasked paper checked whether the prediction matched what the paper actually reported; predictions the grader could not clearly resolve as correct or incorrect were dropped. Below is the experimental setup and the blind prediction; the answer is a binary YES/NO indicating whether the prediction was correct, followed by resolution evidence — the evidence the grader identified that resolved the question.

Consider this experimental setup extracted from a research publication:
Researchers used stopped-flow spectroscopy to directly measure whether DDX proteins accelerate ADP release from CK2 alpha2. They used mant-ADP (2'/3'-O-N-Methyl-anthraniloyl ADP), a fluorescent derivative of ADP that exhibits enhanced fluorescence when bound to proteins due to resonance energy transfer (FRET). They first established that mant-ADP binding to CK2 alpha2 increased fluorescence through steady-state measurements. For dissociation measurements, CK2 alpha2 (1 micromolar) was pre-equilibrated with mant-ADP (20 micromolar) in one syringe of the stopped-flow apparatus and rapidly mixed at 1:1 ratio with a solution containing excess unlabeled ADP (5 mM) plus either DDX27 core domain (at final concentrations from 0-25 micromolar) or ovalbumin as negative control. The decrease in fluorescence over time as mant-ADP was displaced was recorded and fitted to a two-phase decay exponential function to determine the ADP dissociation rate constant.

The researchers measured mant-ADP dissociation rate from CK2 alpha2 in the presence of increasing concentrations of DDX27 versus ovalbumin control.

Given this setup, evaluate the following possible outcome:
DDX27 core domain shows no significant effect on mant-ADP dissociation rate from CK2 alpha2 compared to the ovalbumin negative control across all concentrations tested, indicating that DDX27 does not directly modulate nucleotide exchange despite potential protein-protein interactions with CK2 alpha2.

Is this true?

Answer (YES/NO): NO